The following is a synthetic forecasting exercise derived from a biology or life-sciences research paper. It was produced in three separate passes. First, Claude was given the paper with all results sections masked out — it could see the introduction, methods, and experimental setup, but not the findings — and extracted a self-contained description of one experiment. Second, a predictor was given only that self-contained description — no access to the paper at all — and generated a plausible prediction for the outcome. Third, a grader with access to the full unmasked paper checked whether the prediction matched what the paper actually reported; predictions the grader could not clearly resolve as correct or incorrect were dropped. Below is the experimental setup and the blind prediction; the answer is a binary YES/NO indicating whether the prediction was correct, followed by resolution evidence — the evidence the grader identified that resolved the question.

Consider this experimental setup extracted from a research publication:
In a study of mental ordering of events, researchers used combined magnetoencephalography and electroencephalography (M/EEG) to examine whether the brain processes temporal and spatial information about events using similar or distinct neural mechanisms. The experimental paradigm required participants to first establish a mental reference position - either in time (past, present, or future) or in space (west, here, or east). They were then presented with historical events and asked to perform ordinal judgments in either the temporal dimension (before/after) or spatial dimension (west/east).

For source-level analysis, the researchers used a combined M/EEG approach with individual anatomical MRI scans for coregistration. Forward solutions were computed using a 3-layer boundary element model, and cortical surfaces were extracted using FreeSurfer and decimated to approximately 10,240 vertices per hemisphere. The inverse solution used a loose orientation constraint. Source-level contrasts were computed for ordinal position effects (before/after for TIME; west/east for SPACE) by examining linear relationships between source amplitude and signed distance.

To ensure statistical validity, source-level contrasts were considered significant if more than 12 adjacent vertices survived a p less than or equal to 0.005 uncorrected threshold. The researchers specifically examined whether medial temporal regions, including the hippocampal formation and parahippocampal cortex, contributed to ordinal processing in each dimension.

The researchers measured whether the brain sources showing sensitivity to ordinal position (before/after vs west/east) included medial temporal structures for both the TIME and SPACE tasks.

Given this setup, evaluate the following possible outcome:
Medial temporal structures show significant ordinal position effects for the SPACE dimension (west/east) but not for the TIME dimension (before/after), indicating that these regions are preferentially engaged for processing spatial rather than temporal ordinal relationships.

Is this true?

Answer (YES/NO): NO